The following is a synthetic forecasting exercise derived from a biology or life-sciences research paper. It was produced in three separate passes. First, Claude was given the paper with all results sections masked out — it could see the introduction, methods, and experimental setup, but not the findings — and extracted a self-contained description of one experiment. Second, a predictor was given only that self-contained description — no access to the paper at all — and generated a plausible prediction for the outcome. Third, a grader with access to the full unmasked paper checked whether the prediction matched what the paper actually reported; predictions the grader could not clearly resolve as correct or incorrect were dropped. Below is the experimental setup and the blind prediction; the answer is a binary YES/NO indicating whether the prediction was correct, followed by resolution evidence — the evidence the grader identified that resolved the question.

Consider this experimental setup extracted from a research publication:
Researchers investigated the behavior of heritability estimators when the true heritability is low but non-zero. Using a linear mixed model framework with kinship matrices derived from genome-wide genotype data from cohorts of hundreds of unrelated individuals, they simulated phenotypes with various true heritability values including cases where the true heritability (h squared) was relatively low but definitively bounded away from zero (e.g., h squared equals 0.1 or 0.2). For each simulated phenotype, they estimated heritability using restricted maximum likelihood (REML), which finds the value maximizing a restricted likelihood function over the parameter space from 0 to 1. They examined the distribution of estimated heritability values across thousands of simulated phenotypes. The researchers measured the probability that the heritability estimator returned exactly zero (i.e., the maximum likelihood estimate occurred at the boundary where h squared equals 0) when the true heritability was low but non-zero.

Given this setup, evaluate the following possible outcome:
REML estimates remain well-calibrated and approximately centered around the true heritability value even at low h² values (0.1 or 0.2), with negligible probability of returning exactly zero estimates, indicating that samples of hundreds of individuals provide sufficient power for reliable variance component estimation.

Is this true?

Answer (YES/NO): NO